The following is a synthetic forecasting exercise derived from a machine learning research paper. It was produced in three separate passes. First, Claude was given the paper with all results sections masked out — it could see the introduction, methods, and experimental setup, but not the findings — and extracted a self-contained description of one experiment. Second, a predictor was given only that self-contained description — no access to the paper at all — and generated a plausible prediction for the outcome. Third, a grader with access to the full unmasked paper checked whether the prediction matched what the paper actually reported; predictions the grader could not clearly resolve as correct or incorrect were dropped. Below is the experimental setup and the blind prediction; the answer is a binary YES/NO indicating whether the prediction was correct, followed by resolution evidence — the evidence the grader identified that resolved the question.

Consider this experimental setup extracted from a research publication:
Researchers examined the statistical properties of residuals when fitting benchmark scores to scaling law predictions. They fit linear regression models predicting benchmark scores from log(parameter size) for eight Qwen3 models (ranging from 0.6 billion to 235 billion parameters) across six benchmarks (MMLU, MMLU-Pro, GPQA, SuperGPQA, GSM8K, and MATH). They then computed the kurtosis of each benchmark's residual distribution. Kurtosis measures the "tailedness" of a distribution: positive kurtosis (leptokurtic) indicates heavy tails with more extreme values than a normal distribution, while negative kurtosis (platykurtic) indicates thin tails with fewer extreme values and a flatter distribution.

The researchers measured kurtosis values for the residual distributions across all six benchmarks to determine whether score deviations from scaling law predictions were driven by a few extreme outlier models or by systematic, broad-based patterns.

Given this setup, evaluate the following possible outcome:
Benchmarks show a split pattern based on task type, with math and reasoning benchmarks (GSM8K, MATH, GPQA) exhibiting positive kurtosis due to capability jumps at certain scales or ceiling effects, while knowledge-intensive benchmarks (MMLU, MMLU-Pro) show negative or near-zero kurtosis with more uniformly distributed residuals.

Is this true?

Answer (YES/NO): NO